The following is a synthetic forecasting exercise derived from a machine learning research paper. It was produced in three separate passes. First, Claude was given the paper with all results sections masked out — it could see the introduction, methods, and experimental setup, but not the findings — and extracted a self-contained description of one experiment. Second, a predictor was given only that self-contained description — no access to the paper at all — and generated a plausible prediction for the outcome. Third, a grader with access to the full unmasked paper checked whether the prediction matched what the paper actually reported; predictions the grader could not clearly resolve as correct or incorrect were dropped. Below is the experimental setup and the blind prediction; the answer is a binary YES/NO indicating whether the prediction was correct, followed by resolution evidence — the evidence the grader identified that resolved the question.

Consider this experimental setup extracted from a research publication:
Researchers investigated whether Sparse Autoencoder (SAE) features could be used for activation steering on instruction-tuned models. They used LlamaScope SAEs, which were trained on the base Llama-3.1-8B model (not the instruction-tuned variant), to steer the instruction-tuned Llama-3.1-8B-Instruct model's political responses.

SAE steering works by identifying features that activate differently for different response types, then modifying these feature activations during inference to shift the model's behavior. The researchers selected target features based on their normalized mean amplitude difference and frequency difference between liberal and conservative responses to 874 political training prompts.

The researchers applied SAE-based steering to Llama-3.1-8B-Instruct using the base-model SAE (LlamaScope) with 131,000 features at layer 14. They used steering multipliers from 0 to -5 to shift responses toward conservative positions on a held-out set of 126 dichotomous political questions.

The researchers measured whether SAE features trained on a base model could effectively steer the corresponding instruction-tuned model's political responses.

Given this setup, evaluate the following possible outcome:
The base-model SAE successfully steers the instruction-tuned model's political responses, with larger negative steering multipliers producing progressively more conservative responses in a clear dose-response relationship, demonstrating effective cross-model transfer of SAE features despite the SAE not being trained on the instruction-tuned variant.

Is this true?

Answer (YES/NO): NO